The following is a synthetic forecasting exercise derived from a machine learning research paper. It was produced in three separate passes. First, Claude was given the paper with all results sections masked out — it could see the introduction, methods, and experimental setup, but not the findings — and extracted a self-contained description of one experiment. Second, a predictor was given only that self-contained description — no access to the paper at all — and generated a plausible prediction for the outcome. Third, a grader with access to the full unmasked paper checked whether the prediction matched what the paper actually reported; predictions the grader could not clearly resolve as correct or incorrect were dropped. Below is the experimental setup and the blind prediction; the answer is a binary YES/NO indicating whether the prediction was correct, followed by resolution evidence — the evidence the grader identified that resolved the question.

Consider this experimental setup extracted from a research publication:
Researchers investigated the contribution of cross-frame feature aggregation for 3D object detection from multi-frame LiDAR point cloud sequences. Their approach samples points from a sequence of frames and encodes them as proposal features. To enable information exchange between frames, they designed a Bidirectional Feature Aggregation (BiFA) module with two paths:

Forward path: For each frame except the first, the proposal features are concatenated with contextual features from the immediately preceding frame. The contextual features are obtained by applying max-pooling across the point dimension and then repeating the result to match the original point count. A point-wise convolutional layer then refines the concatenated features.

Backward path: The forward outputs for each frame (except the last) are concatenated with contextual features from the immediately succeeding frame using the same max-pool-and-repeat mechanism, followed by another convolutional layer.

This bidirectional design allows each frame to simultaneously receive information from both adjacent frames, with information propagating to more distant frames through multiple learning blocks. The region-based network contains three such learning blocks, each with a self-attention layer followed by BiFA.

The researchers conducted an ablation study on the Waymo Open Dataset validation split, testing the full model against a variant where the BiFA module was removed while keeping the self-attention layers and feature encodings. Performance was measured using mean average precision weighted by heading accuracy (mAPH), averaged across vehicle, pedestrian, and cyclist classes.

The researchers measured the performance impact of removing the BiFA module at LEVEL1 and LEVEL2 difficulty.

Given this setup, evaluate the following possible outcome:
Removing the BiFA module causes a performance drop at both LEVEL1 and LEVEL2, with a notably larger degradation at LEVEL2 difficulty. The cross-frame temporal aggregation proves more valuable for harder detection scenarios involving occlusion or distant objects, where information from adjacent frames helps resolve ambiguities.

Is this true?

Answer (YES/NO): NO